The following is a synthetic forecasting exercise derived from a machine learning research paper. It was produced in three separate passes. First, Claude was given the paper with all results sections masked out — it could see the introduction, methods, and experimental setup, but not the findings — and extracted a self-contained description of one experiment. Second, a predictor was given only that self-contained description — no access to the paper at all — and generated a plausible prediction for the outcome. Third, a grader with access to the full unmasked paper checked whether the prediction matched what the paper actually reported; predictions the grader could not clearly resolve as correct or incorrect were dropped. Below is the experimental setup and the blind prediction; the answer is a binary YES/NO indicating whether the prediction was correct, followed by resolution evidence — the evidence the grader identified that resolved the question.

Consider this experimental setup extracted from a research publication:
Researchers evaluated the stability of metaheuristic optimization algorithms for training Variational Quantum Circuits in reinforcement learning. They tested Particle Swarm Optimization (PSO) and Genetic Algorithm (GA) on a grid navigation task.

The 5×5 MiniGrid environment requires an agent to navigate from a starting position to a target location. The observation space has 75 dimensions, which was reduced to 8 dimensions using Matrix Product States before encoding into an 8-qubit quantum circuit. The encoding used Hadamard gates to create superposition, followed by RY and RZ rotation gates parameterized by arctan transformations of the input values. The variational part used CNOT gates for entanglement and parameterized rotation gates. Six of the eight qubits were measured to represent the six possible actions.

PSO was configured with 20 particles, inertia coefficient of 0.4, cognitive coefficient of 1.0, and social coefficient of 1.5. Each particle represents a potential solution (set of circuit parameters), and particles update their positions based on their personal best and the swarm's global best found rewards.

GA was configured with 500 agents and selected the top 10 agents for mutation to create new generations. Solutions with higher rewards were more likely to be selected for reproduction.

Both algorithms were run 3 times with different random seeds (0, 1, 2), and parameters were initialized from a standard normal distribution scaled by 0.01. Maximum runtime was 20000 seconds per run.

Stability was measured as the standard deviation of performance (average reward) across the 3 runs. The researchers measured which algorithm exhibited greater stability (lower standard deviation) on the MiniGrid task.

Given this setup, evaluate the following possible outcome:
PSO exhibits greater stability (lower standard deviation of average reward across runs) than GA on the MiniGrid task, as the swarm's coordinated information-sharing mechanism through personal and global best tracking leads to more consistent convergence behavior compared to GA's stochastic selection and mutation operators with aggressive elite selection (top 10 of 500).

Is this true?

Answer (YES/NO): YES